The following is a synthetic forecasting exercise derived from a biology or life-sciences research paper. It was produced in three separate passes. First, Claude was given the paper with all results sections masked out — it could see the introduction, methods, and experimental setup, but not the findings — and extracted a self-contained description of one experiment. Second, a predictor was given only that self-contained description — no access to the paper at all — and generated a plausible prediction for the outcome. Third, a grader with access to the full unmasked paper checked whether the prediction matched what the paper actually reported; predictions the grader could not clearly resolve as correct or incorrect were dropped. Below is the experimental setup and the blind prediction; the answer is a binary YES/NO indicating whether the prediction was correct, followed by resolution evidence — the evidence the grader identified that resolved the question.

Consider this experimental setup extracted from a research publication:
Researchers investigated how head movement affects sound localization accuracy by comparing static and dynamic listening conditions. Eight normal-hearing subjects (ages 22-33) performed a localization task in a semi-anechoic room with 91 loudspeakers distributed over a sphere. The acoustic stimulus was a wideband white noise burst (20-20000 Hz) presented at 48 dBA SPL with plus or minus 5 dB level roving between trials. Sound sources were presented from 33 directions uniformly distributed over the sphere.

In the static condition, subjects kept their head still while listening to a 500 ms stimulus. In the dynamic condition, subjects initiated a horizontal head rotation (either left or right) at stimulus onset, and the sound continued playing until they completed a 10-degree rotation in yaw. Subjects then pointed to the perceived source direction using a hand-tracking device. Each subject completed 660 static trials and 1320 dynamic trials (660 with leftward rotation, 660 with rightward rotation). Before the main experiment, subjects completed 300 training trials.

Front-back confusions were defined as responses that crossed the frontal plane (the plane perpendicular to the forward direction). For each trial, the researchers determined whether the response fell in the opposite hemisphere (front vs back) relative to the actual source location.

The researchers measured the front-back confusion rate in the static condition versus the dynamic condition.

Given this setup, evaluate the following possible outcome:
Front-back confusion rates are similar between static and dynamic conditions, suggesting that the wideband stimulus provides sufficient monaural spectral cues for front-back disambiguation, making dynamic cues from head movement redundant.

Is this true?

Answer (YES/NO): NO